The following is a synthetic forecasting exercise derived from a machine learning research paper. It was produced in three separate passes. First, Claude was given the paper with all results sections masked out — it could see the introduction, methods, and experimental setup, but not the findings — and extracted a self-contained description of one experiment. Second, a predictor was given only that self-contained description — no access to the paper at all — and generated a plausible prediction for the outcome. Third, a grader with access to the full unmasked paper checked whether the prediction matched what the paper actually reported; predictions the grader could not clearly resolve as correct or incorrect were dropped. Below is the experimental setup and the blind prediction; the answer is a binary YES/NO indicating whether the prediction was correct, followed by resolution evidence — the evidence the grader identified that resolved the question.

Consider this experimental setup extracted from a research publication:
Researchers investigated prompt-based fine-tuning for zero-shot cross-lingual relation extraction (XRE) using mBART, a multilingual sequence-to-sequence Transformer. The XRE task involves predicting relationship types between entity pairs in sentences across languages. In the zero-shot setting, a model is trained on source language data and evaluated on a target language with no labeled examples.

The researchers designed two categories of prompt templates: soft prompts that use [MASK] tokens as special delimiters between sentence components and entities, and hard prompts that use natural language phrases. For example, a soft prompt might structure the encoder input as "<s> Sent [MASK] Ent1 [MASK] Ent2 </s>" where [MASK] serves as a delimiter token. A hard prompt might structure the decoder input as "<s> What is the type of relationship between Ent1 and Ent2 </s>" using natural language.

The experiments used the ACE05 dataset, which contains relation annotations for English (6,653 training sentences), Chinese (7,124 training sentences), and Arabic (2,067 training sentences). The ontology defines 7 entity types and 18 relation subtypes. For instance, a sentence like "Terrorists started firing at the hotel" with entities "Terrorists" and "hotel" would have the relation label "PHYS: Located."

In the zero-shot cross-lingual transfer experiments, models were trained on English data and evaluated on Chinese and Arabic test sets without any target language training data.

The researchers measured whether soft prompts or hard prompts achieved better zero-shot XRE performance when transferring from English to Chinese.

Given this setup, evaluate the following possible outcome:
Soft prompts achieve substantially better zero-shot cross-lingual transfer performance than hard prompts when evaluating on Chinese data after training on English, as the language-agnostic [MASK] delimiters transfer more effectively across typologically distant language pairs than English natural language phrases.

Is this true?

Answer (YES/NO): NO